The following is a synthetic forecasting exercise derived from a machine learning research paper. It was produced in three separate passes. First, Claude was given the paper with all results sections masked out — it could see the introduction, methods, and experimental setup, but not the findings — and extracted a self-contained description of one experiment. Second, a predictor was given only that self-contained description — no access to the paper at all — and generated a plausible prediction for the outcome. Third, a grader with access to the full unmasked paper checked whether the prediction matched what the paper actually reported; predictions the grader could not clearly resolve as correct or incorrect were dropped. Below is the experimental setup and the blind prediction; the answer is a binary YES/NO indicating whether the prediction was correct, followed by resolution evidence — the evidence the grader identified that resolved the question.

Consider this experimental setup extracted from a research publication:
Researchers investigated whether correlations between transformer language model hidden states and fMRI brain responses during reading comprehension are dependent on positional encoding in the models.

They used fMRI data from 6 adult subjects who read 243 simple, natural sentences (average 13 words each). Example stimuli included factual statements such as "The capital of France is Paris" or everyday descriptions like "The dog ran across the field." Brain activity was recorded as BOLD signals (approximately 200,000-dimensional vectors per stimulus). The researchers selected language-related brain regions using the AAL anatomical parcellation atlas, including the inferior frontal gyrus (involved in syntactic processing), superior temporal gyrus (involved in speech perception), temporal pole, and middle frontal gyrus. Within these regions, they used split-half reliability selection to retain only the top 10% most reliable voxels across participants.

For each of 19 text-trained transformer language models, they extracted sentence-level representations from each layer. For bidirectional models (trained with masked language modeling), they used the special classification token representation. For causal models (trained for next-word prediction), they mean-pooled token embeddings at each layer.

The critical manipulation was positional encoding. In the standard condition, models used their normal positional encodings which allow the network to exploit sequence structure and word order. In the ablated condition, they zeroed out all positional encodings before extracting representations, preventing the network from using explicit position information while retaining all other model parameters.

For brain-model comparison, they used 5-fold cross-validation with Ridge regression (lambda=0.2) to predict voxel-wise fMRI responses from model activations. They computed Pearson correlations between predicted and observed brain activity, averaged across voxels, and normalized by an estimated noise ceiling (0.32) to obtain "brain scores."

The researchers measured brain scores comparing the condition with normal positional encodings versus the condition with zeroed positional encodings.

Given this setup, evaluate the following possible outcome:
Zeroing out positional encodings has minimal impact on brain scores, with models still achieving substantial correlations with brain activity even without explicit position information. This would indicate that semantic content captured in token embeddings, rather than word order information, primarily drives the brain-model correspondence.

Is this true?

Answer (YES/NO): NO